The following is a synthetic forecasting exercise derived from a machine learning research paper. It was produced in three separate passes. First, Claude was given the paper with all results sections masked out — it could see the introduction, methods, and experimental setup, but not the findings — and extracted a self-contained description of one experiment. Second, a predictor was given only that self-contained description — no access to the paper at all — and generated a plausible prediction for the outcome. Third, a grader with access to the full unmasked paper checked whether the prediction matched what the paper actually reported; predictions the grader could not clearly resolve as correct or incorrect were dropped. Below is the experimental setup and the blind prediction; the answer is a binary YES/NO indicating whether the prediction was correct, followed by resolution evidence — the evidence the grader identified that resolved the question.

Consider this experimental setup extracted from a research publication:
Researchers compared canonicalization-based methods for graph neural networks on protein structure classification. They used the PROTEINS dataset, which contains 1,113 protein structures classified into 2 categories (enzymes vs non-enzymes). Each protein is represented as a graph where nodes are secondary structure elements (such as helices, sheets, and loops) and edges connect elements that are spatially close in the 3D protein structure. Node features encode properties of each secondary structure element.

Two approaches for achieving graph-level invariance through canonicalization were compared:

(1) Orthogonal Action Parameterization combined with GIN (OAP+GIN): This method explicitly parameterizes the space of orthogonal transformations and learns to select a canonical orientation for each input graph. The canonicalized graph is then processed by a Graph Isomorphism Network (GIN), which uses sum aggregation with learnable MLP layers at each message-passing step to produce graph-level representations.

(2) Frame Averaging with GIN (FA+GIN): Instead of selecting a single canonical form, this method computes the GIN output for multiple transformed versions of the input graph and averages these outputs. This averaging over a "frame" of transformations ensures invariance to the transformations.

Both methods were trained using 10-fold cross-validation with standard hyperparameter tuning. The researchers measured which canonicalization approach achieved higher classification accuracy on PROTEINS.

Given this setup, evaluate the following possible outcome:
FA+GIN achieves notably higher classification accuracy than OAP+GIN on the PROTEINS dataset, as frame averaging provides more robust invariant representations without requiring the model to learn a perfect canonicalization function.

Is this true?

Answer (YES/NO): NO